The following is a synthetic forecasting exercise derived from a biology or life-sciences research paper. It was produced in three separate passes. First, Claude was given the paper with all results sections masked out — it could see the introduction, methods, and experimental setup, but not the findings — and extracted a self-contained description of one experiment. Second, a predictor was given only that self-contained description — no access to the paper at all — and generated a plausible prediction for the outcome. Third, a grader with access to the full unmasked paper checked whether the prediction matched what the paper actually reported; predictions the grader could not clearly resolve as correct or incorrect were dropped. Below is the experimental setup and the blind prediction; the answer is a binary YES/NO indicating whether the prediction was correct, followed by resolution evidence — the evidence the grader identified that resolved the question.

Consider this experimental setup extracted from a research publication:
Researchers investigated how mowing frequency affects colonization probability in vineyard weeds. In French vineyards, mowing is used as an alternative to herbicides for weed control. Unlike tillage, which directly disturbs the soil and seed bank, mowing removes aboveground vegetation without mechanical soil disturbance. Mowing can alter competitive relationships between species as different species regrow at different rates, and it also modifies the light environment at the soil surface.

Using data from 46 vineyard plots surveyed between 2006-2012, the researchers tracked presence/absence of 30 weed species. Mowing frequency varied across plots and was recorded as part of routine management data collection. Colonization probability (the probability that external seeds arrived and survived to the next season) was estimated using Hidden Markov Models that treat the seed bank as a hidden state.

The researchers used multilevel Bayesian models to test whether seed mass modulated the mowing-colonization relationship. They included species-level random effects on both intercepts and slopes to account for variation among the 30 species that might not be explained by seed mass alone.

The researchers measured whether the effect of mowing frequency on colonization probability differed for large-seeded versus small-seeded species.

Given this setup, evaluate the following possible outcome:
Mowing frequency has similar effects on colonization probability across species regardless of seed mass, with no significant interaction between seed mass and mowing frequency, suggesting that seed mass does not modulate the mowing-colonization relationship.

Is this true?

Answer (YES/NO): NO